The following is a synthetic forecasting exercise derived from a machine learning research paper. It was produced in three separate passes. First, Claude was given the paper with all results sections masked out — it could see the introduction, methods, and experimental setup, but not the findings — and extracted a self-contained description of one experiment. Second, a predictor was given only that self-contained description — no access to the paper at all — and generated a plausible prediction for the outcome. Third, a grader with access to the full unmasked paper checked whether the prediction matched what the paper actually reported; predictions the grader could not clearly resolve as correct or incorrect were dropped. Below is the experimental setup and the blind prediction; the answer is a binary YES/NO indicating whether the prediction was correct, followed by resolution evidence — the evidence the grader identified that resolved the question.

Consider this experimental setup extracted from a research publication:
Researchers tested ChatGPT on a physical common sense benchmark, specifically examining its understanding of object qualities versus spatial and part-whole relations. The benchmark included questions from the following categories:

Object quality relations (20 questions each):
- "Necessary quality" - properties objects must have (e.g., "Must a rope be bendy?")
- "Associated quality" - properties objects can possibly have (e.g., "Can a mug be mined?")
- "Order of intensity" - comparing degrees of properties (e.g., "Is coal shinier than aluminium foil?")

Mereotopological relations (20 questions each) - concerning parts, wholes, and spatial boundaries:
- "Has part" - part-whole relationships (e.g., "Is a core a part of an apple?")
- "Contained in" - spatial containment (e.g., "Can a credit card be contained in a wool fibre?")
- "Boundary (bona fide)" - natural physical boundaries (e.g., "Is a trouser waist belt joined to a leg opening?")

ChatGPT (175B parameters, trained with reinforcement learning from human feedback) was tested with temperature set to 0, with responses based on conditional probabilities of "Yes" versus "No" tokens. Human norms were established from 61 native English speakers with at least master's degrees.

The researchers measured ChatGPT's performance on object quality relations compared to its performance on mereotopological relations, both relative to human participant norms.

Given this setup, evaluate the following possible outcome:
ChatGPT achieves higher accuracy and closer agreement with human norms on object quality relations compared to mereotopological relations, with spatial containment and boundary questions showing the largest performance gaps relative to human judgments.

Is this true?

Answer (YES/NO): NO